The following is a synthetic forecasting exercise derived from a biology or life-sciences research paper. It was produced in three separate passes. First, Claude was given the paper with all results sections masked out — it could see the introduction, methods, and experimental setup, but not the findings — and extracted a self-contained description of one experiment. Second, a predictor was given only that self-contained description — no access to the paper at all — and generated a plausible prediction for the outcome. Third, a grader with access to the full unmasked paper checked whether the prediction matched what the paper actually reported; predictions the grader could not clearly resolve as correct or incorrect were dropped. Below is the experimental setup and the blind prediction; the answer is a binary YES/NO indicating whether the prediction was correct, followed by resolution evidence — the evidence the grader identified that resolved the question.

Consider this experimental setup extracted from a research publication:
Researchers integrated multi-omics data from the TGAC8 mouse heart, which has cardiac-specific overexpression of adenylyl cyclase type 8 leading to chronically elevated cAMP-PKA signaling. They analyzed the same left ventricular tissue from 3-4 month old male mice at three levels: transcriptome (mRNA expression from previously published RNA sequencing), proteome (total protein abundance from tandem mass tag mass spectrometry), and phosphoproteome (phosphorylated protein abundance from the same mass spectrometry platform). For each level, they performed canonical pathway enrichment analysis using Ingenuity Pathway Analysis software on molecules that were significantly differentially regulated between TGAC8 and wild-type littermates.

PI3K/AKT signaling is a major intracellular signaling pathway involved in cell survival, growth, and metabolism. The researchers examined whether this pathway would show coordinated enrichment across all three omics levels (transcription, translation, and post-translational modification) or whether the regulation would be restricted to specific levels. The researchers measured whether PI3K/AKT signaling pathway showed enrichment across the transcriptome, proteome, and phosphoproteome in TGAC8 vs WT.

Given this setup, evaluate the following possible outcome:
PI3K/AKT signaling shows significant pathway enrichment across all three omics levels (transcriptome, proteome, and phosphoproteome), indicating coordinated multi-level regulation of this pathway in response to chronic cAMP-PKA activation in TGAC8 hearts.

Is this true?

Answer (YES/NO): YES